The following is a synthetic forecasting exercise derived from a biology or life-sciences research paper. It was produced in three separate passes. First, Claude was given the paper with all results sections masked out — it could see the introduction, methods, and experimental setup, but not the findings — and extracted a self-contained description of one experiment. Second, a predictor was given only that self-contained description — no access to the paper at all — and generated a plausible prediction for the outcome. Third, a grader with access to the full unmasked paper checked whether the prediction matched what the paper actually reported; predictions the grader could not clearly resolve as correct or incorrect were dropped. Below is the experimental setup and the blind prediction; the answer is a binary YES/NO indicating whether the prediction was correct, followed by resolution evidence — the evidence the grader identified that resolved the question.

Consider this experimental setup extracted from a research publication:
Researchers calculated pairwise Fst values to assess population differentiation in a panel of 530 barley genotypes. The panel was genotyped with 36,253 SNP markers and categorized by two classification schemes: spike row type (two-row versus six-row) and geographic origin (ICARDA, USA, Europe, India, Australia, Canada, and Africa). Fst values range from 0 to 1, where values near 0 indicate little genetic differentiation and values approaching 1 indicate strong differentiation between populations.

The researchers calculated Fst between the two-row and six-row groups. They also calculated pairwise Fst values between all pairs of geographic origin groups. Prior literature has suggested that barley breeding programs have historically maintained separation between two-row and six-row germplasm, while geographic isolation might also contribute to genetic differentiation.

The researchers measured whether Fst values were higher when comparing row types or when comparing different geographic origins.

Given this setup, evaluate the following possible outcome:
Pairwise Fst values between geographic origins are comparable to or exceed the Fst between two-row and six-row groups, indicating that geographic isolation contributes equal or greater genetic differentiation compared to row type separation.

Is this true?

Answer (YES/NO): YES